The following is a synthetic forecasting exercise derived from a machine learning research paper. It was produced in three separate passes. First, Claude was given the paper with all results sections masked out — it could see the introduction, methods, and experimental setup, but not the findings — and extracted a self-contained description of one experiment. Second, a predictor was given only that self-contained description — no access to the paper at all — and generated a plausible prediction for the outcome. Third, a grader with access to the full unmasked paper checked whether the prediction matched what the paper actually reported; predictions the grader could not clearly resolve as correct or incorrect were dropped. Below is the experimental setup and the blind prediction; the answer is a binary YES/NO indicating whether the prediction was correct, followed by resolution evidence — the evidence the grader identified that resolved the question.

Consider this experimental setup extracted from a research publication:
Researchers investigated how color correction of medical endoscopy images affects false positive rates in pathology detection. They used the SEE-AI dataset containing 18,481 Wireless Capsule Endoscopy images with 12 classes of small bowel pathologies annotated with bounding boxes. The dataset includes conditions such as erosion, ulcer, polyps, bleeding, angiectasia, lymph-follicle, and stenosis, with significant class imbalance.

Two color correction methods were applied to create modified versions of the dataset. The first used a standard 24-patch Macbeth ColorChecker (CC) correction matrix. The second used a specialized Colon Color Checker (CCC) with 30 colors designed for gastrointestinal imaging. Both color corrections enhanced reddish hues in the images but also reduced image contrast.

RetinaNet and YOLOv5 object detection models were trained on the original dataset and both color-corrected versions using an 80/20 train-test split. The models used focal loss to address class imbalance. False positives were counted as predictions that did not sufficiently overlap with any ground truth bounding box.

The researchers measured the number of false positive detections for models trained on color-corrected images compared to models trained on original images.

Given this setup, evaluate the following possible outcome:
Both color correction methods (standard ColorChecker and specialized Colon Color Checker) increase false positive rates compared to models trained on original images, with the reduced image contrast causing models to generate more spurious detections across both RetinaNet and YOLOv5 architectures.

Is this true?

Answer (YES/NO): YES